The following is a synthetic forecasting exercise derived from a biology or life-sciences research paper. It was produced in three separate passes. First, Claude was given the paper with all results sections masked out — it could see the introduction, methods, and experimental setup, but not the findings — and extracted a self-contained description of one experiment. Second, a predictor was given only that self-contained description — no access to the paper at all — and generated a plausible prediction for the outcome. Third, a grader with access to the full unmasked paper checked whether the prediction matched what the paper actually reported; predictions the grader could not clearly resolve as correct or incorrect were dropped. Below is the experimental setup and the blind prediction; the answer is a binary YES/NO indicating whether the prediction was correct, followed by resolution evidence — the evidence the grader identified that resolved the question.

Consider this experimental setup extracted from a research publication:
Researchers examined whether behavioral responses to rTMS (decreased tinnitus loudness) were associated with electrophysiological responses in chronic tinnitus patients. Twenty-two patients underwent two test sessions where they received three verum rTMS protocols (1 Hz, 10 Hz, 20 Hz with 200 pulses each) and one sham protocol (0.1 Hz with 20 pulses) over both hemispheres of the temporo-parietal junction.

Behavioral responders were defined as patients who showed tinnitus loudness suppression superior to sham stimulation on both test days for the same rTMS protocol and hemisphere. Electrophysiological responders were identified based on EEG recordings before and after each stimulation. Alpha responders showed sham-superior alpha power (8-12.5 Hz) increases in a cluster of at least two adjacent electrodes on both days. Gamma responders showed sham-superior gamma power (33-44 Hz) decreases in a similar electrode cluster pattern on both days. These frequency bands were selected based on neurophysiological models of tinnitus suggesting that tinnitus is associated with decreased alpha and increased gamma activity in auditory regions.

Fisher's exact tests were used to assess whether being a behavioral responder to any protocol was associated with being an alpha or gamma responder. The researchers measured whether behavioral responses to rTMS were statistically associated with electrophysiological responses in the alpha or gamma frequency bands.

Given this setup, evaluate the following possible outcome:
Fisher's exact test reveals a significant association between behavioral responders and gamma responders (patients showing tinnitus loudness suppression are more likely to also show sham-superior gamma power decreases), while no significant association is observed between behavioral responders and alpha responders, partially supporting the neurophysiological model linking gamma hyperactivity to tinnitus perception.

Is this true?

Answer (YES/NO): NO